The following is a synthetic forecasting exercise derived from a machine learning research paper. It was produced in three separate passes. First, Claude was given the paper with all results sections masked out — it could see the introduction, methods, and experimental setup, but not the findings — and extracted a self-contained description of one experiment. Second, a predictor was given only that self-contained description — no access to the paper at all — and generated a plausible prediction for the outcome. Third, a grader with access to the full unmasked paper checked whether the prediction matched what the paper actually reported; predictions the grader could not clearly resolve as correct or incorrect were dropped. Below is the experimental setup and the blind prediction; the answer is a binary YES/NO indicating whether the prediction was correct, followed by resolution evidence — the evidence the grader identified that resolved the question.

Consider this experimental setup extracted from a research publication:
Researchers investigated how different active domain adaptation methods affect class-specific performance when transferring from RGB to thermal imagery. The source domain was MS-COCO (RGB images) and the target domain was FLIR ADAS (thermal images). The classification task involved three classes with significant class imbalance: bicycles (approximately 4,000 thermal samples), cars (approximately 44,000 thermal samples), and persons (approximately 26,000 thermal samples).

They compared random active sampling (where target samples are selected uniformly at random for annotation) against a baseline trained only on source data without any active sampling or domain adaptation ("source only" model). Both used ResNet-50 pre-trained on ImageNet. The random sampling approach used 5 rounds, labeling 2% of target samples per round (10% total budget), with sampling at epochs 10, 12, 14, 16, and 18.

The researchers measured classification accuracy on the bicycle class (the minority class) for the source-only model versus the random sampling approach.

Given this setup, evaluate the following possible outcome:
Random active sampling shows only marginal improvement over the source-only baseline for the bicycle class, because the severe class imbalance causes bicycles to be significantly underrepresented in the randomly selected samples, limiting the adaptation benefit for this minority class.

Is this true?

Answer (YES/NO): NO